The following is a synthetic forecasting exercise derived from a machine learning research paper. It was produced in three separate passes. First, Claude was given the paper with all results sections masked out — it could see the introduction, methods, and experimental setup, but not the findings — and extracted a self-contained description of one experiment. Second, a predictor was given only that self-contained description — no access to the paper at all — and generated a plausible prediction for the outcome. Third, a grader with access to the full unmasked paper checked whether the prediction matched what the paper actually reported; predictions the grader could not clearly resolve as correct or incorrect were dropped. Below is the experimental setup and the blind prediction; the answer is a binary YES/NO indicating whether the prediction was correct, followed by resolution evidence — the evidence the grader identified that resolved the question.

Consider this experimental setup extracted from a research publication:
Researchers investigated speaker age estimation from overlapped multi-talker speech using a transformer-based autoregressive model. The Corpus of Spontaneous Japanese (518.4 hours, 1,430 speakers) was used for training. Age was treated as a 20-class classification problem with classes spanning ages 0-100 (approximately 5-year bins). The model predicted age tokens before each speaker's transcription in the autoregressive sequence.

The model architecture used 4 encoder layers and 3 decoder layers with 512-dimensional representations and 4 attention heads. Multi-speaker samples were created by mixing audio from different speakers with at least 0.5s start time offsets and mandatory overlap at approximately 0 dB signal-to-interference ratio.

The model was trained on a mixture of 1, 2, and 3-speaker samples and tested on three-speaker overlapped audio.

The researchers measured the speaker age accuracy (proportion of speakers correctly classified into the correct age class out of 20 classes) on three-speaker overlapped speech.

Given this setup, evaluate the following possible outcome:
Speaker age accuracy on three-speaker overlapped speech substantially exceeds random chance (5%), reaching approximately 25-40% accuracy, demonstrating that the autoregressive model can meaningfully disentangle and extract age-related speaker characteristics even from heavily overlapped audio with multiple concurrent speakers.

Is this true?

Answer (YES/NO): NO